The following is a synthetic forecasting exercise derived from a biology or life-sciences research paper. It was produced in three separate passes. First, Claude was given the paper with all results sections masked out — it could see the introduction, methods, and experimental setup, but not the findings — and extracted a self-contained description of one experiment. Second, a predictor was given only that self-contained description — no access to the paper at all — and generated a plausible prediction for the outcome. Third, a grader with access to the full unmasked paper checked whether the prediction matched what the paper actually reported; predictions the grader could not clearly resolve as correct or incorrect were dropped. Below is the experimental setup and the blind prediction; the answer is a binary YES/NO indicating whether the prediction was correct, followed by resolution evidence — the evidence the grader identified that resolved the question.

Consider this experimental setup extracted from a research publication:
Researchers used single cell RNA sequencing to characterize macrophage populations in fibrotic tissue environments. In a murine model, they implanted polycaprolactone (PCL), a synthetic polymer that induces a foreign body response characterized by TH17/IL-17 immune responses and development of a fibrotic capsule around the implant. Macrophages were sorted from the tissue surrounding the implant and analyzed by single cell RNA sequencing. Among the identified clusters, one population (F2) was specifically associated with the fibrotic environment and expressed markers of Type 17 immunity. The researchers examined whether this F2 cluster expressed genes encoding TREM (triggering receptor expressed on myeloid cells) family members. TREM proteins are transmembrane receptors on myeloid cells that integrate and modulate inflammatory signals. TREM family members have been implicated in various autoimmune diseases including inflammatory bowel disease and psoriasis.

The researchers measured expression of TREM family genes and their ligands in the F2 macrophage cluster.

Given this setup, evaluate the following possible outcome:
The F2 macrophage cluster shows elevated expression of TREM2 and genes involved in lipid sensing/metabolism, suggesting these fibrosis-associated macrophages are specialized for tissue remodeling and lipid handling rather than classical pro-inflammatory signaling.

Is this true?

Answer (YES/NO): NO